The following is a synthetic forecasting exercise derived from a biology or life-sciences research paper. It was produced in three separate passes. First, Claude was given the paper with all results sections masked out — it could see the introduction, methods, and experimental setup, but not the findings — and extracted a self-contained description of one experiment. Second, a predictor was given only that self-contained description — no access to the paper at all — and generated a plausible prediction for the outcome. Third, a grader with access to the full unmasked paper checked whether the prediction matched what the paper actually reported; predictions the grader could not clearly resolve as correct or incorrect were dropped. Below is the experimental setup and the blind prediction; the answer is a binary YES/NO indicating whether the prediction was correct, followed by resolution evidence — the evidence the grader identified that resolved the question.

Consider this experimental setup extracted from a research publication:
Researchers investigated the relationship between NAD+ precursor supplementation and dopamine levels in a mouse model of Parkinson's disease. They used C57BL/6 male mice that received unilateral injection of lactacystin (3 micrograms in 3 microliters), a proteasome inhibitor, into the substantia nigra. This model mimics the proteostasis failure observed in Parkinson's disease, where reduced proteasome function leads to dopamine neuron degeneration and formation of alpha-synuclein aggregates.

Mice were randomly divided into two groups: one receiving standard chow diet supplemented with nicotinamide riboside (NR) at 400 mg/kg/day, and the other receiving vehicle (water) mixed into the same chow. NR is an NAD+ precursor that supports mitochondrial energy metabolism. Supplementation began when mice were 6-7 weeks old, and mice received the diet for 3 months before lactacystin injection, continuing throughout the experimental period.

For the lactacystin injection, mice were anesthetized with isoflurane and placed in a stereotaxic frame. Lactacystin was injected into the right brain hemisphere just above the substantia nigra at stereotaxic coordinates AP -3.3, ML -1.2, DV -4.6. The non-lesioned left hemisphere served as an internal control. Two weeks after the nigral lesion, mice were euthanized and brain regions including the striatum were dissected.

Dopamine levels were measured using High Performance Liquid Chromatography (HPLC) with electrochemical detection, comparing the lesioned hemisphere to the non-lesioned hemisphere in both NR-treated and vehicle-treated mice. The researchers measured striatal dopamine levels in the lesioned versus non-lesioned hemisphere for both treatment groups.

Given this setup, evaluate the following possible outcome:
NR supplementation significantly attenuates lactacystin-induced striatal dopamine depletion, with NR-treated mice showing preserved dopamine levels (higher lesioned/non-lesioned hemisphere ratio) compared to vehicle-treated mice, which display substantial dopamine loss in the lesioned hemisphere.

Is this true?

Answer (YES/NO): NO